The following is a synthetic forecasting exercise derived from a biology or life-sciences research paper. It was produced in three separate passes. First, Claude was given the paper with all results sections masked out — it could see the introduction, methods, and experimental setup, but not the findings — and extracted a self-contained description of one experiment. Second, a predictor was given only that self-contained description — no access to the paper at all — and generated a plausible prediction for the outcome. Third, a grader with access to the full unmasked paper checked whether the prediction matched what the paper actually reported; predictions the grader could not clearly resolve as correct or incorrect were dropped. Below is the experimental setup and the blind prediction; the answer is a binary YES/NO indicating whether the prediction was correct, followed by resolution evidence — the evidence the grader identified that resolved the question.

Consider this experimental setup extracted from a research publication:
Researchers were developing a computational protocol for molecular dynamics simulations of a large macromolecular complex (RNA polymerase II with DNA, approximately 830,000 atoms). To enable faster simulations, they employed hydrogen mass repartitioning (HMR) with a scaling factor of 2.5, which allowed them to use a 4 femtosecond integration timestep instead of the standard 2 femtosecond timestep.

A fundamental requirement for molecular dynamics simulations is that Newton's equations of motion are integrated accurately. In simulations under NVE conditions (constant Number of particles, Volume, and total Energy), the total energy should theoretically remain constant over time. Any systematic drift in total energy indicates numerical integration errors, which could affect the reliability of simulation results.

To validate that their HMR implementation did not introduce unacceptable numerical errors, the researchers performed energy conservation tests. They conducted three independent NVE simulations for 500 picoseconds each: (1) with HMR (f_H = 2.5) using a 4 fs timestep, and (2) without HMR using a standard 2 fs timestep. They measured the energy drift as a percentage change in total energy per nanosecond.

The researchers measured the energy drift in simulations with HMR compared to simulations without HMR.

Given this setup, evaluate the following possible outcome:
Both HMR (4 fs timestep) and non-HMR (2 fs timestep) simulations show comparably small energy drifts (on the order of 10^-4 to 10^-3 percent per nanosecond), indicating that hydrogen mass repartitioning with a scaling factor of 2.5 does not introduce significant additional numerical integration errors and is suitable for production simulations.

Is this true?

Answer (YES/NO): NO